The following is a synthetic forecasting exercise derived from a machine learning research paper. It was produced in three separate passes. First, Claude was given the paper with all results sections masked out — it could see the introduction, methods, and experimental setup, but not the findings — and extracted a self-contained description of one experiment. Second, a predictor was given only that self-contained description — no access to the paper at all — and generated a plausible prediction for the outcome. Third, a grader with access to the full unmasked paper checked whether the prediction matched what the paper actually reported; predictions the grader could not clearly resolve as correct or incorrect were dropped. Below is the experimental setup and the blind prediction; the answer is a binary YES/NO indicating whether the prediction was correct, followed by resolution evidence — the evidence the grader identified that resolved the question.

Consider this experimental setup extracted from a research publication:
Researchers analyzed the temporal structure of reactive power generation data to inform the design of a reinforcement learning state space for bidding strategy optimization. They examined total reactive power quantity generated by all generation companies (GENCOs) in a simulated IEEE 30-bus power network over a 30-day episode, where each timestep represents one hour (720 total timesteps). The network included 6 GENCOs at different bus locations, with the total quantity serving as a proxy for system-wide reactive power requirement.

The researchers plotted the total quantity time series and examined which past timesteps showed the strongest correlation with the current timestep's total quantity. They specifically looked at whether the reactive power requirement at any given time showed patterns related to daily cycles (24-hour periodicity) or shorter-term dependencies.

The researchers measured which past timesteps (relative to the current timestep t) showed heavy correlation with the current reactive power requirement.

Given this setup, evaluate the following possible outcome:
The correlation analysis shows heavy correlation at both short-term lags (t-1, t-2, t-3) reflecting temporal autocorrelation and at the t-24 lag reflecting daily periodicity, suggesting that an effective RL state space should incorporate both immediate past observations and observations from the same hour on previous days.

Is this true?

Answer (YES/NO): NO